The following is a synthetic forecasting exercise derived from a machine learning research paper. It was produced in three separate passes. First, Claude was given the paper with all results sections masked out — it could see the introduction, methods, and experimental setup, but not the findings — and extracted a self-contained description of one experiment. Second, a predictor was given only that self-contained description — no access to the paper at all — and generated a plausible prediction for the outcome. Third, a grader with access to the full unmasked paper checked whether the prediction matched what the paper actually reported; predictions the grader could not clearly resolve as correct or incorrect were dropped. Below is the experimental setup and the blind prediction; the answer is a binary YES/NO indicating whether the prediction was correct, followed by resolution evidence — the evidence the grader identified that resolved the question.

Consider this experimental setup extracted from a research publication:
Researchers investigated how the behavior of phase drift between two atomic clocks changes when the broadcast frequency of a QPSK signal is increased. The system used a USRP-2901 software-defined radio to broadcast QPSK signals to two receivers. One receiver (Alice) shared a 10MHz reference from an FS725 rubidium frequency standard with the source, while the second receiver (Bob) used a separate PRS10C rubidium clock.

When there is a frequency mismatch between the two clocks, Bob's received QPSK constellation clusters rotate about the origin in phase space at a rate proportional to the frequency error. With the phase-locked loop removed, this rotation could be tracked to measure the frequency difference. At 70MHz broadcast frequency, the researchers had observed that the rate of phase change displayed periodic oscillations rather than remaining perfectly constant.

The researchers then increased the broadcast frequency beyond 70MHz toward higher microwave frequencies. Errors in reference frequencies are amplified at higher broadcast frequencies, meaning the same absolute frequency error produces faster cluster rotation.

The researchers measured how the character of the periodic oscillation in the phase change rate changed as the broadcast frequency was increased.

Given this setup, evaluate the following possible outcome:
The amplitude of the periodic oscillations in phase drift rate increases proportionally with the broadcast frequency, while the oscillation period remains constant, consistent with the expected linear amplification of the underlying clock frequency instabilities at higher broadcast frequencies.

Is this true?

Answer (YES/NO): NO